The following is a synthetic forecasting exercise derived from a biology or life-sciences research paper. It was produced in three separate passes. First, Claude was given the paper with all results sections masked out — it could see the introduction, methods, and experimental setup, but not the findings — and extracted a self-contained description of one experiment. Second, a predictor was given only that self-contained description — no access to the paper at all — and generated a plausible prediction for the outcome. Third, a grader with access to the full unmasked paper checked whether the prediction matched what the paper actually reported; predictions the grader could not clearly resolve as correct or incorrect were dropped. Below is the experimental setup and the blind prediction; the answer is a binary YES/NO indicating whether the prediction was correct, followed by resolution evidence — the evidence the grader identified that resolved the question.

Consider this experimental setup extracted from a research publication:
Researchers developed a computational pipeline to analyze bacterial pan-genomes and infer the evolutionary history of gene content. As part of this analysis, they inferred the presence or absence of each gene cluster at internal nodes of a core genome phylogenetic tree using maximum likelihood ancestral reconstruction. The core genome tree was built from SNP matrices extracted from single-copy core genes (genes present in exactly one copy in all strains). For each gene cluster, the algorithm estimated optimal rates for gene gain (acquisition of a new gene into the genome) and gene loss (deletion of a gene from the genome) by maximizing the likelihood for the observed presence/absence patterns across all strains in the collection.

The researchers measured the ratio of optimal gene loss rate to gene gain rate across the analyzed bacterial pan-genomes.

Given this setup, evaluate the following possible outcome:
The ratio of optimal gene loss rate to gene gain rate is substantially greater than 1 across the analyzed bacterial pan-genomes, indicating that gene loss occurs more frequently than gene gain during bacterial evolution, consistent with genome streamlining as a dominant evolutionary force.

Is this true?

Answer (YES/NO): NO